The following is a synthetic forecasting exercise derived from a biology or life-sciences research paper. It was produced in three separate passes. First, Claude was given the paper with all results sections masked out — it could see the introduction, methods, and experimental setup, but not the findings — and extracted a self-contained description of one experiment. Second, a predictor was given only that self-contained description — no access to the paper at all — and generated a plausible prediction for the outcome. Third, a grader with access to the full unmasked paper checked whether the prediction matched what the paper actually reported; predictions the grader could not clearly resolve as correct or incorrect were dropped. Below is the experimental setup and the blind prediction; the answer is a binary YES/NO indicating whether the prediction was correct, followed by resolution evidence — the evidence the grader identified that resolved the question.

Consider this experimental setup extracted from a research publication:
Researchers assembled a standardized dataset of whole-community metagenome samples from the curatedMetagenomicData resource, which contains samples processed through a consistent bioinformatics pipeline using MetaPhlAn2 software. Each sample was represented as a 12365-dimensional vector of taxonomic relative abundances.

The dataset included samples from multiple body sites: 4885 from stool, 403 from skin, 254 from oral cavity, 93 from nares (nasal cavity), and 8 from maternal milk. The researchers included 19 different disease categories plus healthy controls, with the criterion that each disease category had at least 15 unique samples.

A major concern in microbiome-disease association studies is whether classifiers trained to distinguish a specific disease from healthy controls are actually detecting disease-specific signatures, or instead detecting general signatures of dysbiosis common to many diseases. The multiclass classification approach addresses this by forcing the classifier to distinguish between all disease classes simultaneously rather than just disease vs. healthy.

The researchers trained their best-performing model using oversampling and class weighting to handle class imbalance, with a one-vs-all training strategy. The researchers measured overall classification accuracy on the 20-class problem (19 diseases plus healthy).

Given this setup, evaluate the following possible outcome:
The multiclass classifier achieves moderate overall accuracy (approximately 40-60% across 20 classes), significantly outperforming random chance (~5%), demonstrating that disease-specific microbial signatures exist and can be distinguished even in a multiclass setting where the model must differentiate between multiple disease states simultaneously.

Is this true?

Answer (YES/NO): YES